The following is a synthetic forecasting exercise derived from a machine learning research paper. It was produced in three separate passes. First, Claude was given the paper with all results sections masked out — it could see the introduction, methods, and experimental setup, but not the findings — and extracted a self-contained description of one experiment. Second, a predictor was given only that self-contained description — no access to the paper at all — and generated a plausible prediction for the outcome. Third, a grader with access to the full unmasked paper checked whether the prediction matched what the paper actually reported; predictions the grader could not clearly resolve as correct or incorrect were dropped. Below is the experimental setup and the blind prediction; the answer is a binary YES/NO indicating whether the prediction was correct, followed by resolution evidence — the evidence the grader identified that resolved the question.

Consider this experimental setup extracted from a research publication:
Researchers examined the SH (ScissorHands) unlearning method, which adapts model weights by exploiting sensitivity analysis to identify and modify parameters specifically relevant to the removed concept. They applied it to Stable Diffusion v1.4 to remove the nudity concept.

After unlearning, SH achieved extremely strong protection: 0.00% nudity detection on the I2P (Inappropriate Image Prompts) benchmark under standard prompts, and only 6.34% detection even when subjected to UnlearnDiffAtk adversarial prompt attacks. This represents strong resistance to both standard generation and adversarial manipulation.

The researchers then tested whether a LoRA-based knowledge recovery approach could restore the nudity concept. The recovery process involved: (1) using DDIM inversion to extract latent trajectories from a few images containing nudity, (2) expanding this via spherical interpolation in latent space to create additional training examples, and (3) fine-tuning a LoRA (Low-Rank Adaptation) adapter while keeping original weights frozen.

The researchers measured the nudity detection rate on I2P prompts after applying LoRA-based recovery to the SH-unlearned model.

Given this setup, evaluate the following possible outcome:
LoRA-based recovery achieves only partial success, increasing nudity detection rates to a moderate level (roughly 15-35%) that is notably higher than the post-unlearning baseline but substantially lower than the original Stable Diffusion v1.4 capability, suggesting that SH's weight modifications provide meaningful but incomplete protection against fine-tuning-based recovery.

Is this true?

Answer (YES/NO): NO